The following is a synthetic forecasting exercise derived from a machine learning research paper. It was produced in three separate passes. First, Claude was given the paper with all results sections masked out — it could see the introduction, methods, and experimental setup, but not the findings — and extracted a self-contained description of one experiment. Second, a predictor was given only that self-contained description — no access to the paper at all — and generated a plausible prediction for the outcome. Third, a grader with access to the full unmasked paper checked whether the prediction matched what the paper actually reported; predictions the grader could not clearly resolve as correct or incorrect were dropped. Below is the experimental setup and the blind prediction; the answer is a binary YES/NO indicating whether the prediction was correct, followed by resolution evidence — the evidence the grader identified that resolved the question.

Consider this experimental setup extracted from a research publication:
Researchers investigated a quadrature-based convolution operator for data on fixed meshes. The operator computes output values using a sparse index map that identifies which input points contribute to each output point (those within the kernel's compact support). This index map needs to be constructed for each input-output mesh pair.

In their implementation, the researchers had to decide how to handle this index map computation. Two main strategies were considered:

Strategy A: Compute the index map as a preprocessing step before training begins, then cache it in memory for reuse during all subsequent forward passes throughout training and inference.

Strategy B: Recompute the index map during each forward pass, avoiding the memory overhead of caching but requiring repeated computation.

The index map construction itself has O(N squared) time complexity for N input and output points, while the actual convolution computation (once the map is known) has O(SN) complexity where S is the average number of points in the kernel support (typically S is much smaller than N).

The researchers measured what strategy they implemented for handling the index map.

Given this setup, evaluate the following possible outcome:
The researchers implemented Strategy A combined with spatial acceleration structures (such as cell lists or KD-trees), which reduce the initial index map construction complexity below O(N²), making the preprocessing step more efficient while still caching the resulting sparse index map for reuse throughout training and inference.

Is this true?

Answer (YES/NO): NO